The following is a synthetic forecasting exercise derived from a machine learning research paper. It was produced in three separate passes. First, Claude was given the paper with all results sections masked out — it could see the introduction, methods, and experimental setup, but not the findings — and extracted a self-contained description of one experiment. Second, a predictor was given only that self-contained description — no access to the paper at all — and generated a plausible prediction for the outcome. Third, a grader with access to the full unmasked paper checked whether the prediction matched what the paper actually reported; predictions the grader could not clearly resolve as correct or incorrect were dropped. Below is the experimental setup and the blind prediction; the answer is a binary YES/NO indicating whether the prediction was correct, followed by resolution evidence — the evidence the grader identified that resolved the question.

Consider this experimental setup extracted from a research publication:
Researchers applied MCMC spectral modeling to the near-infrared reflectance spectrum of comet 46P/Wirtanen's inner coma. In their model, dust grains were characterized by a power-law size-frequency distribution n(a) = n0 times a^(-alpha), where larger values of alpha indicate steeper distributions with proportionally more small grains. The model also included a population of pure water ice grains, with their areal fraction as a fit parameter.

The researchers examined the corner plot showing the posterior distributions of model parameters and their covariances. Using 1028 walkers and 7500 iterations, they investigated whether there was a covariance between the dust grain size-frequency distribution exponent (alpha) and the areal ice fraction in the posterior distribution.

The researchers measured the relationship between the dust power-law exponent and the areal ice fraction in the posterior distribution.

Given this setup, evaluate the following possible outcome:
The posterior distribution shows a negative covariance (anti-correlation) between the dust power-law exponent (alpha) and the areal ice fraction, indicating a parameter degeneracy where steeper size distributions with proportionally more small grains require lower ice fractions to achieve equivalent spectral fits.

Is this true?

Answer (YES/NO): NO